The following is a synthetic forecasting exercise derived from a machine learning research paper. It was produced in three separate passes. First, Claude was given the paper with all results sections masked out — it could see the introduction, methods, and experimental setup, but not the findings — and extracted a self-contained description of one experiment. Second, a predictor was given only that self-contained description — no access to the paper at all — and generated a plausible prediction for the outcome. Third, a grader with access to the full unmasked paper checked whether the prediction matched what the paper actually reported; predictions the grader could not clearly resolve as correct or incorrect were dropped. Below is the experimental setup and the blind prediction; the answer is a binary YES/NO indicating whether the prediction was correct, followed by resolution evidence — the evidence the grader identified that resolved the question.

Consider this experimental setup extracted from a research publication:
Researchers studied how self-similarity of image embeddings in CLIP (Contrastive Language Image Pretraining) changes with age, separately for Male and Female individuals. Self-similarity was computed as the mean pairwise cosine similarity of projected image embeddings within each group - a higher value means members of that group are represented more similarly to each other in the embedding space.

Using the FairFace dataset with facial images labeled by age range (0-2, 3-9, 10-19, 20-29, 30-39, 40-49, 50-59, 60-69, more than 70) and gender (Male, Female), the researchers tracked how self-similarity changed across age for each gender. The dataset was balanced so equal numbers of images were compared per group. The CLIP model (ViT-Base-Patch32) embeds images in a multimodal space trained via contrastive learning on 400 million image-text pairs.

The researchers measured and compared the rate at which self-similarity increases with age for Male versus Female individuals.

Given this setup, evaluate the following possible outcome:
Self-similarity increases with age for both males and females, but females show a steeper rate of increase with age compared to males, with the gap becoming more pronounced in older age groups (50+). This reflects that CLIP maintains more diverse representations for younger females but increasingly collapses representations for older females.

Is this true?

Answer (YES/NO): YES